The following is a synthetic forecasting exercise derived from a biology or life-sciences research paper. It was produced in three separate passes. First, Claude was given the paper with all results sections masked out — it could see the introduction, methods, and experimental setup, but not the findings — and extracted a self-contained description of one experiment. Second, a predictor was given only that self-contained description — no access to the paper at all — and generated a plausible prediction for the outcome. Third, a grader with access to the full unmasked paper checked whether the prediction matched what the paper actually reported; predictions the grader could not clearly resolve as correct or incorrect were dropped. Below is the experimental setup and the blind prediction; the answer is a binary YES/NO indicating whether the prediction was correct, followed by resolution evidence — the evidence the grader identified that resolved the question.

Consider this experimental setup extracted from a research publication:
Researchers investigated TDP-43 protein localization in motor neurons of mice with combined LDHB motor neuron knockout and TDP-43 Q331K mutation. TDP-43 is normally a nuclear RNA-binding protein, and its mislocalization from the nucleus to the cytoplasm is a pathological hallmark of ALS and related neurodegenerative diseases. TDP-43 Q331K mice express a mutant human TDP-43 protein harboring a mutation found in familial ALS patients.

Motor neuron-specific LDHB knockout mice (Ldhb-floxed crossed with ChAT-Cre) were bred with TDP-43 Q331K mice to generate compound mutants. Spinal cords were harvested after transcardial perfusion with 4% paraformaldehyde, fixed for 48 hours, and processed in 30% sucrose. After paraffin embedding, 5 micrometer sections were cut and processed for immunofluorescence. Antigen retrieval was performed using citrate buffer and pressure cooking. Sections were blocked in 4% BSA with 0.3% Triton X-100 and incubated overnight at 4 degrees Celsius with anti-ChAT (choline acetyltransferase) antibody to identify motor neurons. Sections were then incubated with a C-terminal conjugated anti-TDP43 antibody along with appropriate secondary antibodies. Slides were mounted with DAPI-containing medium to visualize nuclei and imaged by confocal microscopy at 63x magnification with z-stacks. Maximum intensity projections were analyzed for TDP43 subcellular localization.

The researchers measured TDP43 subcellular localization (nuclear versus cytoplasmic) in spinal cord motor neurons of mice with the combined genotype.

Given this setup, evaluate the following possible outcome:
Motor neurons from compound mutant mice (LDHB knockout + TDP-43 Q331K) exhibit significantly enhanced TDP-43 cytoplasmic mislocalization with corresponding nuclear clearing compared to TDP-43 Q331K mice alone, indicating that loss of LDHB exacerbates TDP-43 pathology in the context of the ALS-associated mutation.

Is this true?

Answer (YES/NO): NO